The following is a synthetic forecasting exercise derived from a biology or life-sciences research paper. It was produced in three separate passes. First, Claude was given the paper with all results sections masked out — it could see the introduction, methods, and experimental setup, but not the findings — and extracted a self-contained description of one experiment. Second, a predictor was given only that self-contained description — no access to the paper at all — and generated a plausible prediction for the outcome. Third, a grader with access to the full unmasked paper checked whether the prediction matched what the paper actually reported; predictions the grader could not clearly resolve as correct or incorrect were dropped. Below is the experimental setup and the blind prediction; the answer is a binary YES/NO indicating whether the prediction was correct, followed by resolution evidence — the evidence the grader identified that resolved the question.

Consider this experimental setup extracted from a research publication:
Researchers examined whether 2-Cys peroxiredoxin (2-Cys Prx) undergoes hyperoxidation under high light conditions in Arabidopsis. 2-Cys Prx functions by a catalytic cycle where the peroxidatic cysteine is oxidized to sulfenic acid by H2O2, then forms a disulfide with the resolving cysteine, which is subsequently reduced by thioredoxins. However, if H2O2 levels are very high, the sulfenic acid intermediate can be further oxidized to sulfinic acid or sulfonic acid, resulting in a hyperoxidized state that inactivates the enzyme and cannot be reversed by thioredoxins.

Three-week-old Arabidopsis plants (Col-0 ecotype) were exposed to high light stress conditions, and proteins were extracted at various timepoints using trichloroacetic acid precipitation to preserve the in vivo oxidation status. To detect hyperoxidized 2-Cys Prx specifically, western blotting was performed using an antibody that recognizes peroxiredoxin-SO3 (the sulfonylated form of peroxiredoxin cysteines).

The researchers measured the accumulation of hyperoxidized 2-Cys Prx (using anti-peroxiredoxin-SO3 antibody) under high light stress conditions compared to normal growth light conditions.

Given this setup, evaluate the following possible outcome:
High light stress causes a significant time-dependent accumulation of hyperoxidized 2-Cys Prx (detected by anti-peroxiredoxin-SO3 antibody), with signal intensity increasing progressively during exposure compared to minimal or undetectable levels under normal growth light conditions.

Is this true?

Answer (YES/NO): NO